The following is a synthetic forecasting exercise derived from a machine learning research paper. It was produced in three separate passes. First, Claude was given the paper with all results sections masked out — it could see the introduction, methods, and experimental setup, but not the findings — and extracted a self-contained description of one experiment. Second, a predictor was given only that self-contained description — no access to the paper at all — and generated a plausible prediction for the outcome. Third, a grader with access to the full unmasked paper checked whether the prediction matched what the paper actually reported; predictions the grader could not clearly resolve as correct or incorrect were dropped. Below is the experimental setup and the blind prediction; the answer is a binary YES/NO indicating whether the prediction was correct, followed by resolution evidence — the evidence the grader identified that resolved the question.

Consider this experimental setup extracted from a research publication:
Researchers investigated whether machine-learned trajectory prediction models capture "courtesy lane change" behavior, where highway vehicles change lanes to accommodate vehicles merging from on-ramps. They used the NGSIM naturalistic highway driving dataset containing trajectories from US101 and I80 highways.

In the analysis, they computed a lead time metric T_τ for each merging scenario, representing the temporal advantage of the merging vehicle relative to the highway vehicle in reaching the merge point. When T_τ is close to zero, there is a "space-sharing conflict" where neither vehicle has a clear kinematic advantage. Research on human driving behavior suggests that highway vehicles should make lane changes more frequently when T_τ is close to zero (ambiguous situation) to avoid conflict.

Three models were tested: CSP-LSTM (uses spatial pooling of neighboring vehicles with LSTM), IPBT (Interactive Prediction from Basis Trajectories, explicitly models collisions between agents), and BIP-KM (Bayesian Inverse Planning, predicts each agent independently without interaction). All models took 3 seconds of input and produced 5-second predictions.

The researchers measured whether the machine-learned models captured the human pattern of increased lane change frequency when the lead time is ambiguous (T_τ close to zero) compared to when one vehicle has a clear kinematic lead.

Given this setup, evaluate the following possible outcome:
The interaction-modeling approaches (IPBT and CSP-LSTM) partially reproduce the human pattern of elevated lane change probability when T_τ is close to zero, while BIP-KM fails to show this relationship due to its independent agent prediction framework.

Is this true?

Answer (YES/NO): NO